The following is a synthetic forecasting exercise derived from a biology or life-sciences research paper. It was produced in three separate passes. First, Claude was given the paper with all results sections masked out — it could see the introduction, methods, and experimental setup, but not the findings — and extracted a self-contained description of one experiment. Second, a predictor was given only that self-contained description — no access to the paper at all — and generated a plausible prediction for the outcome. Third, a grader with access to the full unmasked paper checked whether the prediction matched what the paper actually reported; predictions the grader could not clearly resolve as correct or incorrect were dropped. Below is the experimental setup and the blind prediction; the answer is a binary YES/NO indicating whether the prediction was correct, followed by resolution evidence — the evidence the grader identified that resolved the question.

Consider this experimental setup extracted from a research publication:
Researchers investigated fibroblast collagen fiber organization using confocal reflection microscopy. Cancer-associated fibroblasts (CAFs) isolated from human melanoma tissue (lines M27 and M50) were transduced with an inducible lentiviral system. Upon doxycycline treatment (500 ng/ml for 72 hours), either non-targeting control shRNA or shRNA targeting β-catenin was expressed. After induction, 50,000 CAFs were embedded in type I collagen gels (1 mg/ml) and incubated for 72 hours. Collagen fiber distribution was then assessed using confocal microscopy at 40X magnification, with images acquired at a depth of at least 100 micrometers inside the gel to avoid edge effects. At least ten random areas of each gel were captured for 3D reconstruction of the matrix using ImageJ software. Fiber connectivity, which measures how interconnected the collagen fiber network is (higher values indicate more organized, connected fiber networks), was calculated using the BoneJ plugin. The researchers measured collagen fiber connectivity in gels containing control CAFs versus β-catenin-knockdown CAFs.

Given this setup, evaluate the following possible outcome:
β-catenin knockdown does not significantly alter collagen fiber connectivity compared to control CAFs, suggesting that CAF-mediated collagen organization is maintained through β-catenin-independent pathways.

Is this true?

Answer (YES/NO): NO